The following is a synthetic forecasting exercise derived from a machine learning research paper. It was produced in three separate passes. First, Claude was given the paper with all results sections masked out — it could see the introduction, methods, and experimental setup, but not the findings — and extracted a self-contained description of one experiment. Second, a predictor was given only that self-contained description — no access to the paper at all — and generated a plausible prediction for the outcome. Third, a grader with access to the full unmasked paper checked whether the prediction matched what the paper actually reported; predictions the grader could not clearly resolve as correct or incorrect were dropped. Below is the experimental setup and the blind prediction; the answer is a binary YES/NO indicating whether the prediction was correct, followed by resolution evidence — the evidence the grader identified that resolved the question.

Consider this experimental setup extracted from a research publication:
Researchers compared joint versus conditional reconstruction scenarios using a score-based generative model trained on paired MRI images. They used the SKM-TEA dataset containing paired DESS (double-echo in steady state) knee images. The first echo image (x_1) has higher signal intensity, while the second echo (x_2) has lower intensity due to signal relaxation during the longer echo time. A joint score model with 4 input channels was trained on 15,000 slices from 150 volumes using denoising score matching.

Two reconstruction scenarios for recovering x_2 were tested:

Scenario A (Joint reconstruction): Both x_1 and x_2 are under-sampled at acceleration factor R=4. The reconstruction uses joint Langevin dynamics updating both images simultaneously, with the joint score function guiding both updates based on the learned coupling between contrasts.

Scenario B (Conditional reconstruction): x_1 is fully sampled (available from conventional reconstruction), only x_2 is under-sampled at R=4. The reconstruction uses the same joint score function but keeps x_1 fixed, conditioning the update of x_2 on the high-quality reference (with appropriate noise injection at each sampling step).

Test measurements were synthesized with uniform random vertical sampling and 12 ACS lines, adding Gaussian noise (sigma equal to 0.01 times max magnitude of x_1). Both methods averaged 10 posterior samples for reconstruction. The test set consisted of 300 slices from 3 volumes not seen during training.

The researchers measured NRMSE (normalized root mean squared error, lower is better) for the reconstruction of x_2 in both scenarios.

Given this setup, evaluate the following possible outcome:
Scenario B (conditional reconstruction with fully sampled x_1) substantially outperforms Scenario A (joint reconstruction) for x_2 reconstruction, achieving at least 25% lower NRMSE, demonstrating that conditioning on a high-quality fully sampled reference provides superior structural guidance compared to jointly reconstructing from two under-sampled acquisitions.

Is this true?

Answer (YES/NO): NO